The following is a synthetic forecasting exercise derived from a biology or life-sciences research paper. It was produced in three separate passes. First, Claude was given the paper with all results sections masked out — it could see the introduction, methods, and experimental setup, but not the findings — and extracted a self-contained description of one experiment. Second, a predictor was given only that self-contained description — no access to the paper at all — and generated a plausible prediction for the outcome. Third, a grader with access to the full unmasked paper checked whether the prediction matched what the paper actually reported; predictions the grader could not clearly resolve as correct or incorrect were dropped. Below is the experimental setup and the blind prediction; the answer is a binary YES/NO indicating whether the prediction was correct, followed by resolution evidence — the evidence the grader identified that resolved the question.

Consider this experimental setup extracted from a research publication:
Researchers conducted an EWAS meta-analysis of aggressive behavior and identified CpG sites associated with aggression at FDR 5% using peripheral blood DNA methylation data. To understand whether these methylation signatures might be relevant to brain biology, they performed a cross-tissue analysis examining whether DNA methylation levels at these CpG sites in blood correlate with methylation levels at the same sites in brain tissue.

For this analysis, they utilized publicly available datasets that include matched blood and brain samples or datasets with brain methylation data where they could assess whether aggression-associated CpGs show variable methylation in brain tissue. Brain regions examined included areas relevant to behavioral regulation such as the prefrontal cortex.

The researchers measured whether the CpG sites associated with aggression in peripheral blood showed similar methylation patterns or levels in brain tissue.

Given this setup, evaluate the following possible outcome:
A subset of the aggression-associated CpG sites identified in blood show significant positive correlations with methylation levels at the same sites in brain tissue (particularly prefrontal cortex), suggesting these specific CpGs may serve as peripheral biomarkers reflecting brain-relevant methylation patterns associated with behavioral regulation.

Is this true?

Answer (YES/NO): YES